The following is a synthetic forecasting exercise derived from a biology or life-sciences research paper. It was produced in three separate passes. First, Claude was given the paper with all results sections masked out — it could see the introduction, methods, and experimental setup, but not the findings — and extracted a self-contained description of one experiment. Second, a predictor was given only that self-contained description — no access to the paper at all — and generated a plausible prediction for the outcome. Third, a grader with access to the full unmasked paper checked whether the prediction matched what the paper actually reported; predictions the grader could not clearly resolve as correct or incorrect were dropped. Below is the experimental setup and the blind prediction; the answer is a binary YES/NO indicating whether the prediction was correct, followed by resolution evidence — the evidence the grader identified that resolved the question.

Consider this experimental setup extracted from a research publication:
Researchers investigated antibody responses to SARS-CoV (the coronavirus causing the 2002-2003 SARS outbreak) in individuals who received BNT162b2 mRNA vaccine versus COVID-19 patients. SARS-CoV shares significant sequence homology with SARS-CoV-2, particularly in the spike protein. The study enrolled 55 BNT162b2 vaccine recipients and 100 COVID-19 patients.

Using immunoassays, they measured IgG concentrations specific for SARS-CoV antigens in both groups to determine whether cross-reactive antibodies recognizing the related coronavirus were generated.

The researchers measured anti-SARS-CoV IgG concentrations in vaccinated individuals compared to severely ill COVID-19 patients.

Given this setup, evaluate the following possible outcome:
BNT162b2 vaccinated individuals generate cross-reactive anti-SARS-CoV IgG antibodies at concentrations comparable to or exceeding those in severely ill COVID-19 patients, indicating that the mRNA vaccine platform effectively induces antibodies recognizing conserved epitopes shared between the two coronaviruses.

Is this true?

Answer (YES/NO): YES